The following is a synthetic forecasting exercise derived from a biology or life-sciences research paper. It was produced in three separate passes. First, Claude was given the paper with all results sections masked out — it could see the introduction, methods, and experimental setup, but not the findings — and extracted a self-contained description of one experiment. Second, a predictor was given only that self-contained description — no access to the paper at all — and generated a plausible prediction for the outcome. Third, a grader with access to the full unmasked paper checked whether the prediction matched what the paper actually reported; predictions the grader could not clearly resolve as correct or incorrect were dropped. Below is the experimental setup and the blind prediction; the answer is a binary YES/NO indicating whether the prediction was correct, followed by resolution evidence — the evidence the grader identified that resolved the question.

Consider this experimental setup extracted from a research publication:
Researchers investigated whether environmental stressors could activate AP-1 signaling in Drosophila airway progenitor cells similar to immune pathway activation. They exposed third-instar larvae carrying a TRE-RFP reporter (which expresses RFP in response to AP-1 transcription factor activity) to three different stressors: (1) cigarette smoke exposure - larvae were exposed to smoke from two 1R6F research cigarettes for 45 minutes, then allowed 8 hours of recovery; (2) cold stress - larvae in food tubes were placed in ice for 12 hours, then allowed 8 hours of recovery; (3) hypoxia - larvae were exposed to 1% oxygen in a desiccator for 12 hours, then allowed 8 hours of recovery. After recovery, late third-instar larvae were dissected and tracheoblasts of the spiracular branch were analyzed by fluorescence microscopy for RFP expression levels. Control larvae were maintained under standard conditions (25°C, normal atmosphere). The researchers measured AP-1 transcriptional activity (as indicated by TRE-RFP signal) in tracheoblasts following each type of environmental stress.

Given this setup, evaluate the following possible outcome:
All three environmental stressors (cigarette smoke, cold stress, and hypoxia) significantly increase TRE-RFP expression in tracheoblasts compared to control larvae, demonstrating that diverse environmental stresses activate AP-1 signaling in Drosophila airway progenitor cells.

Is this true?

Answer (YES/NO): YES